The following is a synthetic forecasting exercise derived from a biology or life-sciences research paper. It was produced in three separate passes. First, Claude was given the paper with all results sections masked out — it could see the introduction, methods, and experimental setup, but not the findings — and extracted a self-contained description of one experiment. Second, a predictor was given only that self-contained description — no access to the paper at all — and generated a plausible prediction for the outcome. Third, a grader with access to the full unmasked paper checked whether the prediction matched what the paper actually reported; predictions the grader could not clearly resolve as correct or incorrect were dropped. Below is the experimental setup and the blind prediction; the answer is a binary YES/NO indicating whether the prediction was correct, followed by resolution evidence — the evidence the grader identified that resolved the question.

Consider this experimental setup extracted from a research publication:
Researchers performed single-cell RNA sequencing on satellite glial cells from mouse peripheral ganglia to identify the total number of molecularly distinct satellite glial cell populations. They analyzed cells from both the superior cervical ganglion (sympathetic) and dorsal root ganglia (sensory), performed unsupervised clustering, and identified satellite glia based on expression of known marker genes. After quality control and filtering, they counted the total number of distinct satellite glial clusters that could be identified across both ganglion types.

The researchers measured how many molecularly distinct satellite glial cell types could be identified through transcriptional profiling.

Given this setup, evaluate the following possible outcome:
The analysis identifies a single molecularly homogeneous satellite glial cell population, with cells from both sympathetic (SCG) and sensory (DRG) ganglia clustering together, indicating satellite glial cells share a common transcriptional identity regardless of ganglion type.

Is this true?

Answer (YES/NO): NO